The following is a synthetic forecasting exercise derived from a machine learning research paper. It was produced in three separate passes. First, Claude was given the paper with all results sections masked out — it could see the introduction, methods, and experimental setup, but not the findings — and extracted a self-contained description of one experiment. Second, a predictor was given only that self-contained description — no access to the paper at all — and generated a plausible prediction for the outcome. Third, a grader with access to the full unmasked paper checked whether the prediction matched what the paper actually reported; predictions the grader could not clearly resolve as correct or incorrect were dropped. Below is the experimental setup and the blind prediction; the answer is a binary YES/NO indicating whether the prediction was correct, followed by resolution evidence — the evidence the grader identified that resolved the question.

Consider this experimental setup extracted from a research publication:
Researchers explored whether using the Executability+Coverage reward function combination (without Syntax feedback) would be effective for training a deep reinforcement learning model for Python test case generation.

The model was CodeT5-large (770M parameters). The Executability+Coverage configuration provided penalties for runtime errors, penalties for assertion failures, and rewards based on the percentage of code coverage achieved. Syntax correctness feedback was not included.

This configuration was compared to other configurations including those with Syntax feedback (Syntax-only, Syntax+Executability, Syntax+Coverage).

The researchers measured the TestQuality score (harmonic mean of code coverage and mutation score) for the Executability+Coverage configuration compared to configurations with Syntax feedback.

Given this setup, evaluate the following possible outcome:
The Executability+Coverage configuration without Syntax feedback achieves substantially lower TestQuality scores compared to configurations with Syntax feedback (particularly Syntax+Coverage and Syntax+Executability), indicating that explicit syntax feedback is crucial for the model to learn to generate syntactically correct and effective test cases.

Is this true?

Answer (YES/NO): YES